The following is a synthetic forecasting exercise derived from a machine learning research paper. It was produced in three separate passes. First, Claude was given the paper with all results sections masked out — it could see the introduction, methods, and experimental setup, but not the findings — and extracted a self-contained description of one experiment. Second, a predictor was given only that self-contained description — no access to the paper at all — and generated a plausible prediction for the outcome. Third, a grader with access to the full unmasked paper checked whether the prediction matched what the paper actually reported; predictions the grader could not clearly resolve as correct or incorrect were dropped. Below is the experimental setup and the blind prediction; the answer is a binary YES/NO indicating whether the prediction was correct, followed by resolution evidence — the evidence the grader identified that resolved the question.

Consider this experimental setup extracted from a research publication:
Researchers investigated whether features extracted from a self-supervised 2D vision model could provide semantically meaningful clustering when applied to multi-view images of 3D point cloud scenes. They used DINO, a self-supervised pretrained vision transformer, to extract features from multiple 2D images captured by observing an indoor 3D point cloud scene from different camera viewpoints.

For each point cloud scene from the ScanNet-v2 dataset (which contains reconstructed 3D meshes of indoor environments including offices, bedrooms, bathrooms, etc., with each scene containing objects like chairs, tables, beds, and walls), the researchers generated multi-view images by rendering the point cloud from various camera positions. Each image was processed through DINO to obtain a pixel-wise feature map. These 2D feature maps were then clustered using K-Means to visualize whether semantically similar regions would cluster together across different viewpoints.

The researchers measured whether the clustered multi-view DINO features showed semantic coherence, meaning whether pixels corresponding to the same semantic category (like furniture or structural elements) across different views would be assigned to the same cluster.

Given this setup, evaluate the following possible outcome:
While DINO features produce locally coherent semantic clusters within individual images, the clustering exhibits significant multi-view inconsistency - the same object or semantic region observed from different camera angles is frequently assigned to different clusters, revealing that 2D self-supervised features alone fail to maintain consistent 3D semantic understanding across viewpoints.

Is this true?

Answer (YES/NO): NO